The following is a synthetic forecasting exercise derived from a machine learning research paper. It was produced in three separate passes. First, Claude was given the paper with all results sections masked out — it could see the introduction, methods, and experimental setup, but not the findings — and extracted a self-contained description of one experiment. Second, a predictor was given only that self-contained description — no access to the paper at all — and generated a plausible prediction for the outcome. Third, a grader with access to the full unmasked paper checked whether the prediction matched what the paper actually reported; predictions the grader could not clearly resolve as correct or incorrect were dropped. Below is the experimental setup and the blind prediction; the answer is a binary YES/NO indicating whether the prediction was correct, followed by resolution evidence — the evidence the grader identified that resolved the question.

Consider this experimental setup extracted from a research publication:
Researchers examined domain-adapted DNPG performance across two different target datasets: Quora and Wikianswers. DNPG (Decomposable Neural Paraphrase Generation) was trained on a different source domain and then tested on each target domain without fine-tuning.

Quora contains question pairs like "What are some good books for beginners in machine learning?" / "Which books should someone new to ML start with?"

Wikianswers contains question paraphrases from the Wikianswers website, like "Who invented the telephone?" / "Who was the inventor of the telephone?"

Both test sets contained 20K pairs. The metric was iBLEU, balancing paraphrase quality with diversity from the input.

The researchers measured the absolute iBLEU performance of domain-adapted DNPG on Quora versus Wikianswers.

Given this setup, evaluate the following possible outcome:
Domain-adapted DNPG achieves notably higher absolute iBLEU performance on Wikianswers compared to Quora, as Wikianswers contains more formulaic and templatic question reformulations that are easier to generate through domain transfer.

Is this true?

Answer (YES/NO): YES